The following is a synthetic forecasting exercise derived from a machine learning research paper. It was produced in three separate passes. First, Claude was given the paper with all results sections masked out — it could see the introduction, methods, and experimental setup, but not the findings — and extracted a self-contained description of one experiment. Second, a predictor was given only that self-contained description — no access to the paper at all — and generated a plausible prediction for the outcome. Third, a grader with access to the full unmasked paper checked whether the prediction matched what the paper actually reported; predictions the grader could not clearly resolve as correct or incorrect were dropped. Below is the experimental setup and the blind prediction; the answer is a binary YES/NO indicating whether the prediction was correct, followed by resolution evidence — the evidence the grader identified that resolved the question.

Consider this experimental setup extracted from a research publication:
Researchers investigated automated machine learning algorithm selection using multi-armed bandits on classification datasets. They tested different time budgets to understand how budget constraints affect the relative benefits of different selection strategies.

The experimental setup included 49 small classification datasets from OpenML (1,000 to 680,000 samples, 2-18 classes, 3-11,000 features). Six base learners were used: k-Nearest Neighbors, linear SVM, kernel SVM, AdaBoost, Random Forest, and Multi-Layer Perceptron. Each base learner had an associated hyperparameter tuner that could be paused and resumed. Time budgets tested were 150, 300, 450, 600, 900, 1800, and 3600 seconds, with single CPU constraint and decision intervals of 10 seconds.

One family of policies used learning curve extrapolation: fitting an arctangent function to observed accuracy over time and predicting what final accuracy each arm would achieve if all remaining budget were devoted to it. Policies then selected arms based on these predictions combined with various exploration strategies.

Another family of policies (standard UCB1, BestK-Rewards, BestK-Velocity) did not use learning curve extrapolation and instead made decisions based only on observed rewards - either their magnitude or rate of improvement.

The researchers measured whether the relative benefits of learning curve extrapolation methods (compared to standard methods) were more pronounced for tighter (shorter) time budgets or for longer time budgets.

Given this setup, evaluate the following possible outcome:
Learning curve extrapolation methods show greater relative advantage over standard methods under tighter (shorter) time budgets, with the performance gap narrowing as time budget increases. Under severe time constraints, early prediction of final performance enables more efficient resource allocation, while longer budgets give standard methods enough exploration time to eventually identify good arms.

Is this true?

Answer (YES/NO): NO